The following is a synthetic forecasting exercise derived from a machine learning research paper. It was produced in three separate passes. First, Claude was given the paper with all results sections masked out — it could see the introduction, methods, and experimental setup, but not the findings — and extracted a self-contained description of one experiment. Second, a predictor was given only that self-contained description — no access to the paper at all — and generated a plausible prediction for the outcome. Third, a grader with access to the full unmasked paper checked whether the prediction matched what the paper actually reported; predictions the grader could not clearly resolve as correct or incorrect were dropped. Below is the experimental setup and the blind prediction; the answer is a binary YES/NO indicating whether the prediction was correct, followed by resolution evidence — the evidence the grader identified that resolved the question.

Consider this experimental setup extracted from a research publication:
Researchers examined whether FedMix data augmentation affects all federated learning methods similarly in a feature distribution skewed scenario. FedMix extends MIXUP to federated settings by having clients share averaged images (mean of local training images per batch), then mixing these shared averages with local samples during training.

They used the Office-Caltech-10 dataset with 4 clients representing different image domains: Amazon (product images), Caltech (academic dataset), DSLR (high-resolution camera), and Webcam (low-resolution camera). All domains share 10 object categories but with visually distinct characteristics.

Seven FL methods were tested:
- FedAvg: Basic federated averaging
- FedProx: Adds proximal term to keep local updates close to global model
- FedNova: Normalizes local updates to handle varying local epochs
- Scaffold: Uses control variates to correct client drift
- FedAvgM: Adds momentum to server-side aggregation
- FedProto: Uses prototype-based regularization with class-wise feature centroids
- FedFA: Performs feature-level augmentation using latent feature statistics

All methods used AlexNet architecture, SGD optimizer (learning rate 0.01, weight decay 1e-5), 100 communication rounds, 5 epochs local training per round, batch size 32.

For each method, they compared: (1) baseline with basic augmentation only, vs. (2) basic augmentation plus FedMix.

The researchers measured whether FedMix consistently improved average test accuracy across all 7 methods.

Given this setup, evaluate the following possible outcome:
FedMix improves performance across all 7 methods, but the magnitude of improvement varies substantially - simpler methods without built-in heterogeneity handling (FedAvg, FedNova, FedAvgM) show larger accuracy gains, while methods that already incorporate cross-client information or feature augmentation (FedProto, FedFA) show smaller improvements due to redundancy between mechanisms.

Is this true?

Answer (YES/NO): NO